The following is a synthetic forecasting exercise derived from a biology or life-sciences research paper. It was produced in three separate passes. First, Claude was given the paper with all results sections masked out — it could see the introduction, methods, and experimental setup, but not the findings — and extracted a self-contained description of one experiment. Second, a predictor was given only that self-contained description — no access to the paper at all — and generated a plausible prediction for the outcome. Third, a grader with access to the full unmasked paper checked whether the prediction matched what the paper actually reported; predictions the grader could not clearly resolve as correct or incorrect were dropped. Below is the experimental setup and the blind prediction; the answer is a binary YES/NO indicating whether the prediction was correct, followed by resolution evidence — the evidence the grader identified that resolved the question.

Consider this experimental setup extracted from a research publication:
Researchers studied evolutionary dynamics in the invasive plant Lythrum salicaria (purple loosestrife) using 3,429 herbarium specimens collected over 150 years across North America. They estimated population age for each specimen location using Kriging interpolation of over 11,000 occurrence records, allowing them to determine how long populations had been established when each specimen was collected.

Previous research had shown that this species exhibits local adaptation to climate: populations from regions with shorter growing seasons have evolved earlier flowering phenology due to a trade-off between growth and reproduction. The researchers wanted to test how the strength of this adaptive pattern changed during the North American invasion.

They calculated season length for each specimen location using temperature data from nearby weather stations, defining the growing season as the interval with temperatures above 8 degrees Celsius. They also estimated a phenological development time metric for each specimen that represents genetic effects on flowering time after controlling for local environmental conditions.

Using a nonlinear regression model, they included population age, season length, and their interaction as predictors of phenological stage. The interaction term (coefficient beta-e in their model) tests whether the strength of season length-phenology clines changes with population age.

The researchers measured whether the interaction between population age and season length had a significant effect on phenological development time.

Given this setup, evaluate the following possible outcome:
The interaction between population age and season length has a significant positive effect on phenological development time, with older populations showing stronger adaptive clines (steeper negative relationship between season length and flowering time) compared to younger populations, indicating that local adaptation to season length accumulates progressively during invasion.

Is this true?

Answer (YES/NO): NO